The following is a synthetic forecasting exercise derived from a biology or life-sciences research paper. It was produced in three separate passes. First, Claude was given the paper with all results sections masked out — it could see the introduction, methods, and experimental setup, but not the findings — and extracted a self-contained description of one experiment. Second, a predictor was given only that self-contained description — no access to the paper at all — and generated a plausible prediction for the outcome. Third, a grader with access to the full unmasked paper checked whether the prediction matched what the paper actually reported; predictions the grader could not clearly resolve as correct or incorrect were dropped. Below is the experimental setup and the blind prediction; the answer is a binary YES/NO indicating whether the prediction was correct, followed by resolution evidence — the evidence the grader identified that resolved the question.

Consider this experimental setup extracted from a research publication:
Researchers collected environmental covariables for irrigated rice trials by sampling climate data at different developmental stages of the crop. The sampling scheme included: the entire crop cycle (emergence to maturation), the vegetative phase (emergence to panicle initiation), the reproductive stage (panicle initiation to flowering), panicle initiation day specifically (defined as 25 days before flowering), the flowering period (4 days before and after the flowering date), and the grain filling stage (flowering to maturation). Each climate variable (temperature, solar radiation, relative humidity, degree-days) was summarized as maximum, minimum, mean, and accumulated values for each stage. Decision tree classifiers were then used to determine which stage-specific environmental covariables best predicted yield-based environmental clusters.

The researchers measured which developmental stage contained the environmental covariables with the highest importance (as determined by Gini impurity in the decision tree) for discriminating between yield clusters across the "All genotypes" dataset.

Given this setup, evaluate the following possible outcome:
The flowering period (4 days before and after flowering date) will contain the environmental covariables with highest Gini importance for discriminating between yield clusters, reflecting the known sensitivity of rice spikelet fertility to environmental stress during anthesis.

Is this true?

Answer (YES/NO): NO